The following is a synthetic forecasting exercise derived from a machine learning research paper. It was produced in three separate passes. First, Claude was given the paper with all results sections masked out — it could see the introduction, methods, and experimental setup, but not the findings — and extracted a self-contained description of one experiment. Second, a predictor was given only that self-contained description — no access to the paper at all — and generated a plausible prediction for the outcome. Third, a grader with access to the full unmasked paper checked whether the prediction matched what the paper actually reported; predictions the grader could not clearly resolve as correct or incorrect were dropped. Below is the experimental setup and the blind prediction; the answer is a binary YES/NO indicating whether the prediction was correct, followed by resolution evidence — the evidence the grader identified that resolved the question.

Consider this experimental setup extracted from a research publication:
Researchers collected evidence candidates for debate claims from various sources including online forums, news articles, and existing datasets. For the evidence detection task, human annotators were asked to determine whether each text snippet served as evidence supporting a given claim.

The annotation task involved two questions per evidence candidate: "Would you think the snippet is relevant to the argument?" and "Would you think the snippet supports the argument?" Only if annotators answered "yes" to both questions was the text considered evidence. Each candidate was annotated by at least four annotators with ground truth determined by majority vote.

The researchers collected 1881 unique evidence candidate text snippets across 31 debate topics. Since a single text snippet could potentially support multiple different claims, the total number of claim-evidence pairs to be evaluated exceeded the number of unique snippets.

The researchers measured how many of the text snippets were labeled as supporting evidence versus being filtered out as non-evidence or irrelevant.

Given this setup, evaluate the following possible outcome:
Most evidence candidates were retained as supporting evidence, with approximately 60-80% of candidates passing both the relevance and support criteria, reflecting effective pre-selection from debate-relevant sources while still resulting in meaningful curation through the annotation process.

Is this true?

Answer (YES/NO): YES